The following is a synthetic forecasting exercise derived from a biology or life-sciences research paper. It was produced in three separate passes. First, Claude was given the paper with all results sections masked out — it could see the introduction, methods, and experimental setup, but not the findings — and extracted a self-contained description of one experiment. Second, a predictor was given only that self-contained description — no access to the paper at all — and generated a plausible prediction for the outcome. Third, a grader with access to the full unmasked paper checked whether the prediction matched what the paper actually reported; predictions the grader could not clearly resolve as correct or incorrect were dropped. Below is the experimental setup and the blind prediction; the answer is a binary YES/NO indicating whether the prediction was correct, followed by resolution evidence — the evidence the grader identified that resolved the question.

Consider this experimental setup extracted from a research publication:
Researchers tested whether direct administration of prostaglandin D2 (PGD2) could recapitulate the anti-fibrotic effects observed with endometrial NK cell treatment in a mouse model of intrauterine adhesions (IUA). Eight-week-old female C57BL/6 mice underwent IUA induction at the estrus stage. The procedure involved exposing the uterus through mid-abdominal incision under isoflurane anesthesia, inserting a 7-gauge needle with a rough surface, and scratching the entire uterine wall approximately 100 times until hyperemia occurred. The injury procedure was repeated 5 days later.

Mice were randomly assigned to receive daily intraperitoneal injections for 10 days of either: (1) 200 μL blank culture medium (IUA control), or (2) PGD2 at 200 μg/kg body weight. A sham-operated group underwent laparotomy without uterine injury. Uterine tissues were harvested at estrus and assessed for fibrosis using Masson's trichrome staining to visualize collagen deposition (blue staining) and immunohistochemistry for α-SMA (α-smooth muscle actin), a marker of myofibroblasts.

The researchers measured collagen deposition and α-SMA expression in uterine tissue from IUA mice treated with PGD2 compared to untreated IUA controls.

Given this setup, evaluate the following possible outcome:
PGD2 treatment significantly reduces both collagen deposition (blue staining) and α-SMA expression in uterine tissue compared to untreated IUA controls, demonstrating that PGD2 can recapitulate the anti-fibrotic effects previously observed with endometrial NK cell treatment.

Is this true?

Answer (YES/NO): YES